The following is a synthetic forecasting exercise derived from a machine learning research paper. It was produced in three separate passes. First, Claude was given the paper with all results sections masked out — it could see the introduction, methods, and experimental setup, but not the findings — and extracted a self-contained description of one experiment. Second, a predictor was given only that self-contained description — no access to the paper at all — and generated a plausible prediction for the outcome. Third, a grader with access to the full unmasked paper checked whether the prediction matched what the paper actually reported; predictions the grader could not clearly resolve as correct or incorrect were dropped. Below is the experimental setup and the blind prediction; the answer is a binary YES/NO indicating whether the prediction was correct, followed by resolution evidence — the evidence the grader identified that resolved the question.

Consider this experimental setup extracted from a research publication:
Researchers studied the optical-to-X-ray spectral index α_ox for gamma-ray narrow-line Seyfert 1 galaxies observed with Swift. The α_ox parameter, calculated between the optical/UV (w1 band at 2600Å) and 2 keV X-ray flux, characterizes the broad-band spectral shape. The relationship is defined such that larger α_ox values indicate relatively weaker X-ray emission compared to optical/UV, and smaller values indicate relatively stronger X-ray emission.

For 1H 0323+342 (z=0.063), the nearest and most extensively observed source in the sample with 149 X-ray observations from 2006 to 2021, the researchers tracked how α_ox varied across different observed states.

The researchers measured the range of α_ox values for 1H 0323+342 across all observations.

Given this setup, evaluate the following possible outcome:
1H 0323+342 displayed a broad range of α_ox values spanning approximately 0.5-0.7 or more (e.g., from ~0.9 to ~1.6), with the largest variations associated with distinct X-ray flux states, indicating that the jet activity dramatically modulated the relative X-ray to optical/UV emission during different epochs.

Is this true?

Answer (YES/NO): NO